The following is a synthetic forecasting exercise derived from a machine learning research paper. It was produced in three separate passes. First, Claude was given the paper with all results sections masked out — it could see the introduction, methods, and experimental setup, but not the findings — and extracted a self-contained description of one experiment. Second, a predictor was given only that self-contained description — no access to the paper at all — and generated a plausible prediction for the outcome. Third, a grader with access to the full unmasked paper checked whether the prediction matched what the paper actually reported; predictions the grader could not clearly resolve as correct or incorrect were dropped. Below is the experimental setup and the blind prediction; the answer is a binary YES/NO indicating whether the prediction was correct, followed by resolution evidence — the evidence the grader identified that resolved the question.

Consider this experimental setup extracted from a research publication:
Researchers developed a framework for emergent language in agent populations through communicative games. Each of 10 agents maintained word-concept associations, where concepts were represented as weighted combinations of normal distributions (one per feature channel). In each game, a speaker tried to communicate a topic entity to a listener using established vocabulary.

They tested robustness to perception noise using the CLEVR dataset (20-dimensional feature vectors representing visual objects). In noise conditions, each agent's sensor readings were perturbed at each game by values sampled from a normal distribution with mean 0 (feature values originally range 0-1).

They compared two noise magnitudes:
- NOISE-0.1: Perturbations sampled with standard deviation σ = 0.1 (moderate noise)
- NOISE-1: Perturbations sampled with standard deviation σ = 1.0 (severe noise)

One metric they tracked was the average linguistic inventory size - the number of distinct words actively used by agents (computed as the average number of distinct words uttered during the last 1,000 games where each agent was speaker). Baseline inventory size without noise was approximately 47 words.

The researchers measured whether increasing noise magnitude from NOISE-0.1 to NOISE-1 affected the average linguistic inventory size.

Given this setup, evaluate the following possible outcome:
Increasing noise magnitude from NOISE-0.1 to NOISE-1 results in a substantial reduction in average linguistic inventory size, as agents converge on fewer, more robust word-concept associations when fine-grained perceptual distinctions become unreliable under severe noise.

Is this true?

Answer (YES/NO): NO